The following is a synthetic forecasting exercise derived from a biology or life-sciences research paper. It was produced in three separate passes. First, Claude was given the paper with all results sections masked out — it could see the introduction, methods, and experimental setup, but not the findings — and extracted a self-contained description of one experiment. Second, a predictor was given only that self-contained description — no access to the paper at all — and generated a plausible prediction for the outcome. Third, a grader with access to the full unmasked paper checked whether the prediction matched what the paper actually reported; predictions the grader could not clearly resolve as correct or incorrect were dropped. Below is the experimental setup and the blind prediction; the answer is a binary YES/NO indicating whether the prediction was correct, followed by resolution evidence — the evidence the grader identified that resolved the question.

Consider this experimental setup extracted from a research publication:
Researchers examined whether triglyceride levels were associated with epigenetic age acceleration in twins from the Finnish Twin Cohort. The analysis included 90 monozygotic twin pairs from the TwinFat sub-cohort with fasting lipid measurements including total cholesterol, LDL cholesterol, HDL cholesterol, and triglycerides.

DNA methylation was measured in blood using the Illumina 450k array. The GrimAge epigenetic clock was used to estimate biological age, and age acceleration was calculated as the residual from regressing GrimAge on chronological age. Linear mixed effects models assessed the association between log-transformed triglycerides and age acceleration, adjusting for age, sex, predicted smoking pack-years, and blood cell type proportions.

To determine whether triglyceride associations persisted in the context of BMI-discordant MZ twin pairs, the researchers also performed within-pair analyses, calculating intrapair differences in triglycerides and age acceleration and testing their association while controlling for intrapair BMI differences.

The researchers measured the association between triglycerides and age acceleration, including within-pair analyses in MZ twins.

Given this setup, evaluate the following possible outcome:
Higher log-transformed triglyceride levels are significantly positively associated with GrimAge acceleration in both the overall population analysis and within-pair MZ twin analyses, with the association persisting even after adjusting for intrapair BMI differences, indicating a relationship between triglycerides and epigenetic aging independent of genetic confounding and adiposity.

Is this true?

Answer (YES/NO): NO